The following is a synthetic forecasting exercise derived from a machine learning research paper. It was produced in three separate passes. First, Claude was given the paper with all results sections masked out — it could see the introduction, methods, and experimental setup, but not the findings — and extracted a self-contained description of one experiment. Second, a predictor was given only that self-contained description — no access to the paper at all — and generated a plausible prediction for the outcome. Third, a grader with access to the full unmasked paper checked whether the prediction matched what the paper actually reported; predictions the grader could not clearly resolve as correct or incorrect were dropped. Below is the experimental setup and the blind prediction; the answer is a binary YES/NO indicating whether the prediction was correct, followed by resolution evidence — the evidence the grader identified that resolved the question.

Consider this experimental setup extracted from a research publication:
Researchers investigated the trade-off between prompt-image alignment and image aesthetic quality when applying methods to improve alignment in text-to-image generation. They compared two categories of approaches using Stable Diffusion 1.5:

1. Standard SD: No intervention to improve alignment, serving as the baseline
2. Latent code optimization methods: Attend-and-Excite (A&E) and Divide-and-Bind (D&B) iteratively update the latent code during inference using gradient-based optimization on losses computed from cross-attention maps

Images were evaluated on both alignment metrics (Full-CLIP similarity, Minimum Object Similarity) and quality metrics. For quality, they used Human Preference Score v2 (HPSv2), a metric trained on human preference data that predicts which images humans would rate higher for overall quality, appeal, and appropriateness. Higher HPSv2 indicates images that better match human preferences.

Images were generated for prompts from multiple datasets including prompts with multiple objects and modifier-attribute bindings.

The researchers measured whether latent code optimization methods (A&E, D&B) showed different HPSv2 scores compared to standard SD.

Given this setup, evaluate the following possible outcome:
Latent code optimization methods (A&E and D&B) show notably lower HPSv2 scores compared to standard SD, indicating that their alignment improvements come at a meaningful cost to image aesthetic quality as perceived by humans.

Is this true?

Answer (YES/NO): NO